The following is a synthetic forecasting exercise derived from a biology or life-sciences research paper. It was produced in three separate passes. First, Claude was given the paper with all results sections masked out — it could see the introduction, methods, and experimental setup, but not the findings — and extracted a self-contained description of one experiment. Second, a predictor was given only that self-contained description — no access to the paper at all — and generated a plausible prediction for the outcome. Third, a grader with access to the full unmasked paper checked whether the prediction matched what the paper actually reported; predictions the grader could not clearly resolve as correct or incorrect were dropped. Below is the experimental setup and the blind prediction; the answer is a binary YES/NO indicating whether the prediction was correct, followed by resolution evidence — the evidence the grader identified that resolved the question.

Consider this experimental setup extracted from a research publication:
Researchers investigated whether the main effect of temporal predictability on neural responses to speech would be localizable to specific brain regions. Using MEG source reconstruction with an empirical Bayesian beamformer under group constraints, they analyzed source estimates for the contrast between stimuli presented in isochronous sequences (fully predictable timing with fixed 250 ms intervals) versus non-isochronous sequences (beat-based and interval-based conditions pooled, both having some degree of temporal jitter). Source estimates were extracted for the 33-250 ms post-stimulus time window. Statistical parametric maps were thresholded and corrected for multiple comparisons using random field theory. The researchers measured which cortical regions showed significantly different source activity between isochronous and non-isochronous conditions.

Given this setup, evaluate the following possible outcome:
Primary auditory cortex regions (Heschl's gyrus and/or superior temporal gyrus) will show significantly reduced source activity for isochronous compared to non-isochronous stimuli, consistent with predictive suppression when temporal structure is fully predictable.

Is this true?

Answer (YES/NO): NO